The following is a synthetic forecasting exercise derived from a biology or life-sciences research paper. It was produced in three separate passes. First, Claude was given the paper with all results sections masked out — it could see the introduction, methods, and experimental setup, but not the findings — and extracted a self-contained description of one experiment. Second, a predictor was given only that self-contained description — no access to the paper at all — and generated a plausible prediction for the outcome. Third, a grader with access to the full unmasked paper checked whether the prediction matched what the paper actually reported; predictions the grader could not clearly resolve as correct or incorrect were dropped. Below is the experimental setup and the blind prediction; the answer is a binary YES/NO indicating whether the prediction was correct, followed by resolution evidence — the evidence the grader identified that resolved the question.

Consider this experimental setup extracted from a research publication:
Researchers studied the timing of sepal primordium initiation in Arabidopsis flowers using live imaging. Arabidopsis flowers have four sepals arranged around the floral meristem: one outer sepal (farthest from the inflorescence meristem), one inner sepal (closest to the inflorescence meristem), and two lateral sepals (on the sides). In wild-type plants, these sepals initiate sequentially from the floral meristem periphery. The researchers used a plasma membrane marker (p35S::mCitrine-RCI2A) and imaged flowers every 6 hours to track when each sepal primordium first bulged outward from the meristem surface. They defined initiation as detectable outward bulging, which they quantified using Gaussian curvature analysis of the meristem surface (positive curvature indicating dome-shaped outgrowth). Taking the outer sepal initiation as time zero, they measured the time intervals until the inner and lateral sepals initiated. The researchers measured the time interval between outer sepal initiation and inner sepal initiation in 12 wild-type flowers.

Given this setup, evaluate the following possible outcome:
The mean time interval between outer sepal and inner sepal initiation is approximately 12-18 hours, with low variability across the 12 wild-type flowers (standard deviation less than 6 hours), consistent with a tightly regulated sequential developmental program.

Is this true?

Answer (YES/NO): NO